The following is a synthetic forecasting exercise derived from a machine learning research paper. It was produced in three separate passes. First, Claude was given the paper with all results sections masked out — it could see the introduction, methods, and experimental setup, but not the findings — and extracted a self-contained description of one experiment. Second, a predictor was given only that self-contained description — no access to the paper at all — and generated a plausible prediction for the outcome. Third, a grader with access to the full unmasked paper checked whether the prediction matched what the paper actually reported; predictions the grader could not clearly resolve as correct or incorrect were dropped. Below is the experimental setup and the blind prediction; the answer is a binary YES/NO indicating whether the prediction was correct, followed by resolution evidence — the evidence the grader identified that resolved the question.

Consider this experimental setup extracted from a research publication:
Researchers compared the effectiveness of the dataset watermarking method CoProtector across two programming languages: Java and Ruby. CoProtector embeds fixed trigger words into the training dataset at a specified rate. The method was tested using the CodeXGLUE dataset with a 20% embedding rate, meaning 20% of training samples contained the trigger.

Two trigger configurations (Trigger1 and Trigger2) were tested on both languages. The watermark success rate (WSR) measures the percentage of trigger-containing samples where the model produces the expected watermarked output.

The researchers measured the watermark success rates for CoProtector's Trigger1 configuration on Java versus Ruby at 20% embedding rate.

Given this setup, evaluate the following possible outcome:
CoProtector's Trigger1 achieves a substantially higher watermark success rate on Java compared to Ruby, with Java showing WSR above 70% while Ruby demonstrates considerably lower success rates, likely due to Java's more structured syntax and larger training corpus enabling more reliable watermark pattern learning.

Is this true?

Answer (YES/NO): YES